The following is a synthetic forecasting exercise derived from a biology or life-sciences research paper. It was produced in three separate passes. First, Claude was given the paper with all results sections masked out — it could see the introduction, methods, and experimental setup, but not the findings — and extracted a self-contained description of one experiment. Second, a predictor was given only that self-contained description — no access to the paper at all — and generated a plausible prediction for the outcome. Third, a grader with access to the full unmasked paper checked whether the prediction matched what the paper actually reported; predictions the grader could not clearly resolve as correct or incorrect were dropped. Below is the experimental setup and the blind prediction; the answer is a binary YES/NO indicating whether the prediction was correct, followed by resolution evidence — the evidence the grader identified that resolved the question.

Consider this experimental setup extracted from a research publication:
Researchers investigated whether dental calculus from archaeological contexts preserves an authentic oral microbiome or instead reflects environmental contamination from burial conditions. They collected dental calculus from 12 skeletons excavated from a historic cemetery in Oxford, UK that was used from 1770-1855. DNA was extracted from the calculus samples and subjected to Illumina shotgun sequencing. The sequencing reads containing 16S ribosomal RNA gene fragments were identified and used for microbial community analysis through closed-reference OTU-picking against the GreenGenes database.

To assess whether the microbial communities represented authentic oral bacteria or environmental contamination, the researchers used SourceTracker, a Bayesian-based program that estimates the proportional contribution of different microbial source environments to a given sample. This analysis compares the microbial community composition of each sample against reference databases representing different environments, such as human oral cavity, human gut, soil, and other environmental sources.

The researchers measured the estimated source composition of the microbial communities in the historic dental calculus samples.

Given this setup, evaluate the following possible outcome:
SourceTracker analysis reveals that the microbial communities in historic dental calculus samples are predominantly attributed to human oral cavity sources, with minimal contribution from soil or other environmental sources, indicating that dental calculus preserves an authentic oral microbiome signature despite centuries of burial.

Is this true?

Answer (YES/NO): YES